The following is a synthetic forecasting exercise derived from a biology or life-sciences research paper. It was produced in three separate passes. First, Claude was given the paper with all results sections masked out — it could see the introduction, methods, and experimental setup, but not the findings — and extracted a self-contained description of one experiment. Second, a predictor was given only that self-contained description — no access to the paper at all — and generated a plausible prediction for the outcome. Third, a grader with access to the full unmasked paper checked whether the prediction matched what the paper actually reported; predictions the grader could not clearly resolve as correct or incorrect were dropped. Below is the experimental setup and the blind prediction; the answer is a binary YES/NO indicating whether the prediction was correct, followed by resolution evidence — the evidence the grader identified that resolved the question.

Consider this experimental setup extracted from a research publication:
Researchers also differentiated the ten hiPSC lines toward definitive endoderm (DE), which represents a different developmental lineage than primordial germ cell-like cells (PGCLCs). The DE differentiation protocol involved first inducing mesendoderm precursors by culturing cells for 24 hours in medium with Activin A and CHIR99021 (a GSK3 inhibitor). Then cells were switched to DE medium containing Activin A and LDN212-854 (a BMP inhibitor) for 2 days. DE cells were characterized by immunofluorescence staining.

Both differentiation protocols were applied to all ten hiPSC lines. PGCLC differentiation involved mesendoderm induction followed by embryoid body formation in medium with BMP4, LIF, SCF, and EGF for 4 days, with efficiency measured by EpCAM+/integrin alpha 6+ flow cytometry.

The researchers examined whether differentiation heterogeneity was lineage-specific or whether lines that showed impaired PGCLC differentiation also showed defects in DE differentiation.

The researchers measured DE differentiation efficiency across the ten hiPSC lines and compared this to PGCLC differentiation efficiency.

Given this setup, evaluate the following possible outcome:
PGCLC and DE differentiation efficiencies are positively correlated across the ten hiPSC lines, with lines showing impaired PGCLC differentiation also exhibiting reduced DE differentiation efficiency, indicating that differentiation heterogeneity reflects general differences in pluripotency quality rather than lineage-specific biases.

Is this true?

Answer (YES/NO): NO